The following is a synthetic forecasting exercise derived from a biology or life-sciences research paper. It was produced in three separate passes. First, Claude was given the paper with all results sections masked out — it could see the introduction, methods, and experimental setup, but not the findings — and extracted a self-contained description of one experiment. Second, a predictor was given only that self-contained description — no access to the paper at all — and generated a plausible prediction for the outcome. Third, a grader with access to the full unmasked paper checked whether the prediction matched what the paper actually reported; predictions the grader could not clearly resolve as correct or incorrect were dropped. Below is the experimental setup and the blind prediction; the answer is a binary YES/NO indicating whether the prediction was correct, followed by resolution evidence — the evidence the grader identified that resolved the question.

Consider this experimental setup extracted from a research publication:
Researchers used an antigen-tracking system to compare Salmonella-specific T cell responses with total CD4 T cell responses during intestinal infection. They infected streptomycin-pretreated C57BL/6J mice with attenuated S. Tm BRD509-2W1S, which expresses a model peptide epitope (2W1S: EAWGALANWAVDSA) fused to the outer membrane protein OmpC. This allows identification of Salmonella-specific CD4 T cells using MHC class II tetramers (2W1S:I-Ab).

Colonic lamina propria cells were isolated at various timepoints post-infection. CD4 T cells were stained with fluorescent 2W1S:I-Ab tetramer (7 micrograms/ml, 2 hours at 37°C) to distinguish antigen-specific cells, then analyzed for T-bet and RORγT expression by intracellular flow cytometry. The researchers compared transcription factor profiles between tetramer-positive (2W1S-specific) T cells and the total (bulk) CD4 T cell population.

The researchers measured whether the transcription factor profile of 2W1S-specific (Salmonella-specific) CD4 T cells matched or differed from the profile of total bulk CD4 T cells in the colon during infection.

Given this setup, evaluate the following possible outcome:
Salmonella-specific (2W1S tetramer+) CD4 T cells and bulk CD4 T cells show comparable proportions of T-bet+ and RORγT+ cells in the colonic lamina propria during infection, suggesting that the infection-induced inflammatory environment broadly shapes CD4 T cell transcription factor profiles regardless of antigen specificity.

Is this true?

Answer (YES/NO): NO